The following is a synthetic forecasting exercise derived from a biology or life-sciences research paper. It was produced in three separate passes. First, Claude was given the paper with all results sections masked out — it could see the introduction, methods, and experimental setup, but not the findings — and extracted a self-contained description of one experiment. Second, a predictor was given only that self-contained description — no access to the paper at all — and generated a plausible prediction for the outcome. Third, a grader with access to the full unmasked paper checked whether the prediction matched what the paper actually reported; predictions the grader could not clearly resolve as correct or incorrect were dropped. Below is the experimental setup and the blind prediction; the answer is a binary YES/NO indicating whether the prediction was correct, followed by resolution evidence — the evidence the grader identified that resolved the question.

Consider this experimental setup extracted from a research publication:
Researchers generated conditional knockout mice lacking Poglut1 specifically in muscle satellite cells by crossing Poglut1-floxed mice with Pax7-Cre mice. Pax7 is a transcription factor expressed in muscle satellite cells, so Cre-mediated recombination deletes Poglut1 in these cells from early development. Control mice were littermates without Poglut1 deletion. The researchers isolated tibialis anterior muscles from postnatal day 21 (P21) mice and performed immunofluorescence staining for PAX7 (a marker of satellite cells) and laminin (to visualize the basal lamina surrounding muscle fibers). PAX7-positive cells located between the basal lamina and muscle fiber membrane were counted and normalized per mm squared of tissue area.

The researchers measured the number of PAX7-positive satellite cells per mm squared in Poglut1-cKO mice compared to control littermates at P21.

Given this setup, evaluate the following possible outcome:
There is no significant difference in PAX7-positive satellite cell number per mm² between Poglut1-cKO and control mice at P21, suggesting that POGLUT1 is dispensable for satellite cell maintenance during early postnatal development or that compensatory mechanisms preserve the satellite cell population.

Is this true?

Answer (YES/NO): NO